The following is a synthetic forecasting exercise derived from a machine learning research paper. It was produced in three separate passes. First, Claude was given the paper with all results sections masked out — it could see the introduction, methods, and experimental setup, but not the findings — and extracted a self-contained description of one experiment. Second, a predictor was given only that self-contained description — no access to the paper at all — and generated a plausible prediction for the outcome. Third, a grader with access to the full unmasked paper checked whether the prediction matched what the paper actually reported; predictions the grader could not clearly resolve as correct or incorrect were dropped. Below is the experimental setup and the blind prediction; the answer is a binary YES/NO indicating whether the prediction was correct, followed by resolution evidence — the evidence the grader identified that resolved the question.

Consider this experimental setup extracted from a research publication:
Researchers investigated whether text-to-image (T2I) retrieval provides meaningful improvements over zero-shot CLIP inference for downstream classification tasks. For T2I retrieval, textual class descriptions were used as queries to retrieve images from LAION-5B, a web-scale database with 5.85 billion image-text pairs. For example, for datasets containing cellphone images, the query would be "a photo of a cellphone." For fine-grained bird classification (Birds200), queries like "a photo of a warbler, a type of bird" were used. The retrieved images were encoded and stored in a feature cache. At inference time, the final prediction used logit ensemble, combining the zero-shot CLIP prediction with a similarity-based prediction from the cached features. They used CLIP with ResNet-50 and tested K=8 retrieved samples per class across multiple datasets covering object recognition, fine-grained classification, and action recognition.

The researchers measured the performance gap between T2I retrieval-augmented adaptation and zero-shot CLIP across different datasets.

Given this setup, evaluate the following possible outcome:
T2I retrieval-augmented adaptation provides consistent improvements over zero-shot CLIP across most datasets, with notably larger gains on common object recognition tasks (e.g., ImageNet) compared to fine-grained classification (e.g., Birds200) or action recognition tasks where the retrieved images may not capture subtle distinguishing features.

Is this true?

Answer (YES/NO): NO